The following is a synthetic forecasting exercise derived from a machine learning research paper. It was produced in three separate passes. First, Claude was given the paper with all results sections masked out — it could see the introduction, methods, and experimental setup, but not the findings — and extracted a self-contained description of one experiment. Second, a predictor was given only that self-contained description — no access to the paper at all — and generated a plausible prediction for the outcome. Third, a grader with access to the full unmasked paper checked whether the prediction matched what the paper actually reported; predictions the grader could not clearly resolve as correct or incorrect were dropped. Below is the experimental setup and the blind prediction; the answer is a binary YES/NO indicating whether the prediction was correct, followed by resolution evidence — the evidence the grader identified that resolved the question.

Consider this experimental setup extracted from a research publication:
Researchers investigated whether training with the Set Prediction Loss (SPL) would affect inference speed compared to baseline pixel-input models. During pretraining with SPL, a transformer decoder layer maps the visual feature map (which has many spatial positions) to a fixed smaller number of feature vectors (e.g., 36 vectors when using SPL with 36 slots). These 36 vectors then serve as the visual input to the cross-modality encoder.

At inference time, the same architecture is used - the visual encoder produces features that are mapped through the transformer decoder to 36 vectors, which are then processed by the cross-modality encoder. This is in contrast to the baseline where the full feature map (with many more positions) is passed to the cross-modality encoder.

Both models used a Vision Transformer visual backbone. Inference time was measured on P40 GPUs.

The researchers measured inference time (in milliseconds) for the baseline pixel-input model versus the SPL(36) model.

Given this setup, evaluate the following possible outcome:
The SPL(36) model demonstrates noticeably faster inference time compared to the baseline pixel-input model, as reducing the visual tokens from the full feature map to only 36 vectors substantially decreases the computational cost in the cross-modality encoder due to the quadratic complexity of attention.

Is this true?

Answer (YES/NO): YES